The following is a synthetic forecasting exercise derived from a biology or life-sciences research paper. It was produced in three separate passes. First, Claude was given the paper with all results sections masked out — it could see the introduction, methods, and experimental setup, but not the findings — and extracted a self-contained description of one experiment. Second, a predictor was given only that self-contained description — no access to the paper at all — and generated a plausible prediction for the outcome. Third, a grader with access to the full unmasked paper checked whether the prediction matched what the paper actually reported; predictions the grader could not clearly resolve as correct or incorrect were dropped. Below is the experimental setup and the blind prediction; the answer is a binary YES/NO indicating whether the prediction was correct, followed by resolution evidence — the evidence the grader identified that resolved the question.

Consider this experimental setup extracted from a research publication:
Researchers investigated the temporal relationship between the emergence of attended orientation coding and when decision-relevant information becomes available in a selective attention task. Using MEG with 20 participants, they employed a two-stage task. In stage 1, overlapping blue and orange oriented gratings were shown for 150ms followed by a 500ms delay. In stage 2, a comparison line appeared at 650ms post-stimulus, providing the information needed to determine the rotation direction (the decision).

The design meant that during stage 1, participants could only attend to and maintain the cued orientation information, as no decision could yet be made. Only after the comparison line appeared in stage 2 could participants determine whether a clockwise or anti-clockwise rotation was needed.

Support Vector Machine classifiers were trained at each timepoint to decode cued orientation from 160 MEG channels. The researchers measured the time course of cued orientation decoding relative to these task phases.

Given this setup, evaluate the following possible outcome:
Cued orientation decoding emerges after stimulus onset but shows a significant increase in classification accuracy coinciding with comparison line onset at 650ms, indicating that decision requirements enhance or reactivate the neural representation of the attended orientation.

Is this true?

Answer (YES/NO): NO